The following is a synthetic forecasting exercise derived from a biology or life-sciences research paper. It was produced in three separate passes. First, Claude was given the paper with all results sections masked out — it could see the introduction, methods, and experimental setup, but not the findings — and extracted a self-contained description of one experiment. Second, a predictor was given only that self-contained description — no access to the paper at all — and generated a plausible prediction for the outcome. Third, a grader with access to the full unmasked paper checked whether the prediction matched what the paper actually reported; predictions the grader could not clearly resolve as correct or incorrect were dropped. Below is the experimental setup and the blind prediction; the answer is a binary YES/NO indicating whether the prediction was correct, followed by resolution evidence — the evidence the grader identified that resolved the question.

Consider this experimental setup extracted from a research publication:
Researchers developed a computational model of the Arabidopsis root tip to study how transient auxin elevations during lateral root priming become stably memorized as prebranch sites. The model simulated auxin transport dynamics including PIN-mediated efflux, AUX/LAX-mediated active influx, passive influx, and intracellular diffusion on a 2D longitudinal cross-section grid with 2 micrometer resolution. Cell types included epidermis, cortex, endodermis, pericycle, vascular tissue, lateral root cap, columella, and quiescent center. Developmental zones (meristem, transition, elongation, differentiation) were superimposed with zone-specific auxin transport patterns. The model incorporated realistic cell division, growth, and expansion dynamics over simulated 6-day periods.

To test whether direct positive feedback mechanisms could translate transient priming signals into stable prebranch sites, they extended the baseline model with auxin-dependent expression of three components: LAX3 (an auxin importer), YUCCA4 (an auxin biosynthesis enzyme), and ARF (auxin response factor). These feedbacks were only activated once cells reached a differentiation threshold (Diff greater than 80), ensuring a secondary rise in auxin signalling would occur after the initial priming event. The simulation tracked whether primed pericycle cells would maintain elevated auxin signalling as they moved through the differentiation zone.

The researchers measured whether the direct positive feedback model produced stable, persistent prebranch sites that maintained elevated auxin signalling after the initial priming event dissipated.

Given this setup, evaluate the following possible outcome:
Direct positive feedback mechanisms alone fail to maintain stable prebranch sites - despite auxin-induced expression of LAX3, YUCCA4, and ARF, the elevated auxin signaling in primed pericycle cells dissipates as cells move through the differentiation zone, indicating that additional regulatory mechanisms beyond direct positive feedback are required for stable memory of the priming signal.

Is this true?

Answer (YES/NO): YES